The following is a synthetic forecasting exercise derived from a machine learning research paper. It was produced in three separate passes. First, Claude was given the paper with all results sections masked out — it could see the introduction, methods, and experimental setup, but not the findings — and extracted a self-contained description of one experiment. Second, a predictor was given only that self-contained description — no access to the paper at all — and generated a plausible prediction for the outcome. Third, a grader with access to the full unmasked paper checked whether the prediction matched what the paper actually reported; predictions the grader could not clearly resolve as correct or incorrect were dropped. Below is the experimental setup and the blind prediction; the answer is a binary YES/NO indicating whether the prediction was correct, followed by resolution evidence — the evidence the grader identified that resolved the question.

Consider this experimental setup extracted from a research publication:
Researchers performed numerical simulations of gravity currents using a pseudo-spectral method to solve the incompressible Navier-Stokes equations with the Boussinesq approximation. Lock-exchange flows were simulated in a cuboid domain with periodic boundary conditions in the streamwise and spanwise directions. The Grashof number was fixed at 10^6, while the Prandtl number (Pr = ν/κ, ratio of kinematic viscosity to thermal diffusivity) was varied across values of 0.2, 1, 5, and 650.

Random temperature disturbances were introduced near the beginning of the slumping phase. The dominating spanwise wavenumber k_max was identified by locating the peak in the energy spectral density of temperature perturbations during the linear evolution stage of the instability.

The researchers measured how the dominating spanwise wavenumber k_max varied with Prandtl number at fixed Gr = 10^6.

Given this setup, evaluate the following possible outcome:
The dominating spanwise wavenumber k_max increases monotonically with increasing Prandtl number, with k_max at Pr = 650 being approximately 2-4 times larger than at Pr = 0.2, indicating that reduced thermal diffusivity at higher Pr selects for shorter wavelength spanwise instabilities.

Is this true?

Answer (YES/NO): YES